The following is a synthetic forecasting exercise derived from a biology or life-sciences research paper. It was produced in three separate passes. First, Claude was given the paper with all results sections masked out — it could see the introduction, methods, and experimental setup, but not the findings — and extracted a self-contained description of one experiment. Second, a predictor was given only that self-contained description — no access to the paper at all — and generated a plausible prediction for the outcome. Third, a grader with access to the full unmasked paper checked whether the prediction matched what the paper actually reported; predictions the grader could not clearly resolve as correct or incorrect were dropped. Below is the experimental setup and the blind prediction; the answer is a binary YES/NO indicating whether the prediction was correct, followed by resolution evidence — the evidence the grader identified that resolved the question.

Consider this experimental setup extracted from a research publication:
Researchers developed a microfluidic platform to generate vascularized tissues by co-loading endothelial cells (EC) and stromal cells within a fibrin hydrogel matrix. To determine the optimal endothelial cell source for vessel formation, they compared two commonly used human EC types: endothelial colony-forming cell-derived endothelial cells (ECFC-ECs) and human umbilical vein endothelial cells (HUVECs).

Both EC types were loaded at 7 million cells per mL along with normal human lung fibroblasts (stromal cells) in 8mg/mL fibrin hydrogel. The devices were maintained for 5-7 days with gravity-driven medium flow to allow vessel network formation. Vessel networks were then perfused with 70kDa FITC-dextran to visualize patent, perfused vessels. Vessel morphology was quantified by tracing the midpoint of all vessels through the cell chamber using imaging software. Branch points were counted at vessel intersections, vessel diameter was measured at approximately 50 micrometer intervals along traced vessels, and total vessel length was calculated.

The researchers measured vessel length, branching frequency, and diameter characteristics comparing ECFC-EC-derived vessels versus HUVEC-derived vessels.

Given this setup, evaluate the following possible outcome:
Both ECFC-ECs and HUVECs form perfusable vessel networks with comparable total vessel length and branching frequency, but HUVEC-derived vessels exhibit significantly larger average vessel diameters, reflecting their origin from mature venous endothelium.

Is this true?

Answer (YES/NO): NO